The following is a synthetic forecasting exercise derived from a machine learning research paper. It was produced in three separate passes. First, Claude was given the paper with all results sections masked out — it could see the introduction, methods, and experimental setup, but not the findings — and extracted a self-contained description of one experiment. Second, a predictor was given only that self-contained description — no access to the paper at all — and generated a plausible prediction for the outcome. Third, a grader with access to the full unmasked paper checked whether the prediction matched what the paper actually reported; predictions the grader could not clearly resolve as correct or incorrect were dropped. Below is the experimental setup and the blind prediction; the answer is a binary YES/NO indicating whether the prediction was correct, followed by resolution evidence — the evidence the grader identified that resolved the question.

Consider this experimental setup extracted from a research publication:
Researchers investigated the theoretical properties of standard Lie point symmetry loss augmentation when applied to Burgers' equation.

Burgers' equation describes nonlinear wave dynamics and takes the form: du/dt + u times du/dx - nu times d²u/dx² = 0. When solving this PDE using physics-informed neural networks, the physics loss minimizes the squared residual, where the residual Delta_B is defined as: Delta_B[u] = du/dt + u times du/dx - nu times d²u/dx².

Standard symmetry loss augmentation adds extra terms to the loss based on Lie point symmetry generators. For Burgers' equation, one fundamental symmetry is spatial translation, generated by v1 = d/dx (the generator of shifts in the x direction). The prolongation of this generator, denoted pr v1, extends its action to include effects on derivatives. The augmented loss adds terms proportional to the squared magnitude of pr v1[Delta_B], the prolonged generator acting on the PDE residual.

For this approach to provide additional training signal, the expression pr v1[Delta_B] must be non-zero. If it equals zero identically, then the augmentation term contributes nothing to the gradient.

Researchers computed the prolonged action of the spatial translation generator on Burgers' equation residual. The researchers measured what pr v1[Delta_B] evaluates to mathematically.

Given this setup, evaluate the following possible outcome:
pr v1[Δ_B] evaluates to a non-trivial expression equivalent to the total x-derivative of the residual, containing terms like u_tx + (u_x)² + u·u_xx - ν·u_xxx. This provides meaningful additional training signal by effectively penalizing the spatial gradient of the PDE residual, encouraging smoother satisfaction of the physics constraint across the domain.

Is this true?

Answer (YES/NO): NO